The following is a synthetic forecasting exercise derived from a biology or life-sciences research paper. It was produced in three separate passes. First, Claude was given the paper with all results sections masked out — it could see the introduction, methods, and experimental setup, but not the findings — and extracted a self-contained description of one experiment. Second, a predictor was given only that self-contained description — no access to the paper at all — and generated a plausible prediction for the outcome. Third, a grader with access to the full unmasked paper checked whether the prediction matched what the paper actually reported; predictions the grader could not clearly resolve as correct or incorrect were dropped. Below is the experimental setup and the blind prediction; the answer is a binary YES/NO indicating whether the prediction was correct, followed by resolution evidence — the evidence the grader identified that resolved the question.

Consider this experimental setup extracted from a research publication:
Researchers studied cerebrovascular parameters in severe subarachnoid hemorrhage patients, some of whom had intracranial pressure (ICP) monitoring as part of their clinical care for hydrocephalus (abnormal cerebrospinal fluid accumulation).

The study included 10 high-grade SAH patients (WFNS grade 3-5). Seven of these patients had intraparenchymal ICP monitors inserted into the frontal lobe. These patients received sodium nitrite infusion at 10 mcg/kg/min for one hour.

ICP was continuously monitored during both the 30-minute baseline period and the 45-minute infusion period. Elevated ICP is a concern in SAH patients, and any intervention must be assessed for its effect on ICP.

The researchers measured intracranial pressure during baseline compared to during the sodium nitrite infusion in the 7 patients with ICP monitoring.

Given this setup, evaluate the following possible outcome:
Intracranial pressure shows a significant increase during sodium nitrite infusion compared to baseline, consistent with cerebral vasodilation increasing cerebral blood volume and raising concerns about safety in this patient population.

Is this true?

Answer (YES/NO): NO